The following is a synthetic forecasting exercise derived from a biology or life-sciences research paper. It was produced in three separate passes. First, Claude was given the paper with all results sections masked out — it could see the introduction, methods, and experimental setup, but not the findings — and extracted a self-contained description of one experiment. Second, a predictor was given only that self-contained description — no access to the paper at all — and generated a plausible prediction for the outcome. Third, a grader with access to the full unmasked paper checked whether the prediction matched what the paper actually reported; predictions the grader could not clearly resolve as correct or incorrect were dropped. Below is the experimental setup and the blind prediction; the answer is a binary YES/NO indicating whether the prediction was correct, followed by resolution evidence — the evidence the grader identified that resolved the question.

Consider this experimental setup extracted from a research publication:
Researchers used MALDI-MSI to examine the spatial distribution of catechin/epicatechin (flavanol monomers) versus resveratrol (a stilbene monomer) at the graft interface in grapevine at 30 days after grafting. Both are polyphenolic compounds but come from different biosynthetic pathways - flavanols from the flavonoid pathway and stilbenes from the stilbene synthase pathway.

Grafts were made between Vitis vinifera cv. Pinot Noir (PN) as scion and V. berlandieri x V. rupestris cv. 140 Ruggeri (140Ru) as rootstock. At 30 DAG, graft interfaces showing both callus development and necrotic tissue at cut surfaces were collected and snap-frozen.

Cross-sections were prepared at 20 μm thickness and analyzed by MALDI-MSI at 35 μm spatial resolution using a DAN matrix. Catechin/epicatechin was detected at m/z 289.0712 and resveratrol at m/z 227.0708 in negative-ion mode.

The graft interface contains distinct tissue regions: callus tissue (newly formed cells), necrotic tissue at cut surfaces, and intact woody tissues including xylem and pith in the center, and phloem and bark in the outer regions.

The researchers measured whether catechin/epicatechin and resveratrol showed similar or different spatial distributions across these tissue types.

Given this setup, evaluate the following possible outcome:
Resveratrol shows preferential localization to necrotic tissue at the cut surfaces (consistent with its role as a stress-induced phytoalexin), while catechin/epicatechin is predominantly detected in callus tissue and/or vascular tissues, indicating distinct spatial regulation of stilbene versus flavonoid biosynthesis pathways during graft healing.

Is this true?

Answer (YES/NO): YES